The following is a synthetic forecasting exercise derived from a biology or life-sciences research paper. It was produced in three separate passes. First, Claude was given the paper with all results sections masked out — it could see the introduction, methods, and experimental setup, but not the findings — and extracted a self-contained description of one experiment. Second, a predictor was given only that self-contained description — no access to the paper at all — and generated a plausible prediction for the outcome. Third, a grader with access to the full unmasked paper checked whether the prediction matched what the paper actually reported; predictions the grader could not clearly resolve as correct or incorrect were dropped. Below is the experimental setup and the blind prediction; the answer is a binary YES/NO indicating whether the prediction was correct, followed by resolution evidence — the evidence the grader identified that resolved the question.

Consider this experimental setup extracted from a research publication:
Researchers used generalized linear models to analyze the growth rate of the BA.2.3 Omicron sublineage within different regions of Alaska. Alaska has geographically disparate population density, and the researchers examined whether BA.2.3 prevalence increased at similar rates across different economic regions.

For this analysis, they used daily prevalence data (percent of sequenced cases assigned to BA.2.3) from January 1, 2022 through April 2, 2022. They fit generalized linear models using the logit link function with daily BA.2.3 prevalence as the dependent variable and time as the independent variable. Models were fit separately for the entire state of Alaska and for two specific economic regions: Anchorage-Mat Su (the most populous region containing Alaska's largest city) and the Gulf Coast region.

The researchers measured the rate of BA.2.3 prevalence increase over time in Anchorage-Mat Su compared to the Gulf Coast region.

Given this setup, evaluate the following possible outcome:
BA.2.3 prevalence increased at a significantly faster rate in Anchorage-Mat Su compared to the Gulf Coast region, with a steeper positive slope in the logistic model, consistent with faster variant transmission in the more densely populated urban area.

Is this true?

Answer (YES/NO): NO